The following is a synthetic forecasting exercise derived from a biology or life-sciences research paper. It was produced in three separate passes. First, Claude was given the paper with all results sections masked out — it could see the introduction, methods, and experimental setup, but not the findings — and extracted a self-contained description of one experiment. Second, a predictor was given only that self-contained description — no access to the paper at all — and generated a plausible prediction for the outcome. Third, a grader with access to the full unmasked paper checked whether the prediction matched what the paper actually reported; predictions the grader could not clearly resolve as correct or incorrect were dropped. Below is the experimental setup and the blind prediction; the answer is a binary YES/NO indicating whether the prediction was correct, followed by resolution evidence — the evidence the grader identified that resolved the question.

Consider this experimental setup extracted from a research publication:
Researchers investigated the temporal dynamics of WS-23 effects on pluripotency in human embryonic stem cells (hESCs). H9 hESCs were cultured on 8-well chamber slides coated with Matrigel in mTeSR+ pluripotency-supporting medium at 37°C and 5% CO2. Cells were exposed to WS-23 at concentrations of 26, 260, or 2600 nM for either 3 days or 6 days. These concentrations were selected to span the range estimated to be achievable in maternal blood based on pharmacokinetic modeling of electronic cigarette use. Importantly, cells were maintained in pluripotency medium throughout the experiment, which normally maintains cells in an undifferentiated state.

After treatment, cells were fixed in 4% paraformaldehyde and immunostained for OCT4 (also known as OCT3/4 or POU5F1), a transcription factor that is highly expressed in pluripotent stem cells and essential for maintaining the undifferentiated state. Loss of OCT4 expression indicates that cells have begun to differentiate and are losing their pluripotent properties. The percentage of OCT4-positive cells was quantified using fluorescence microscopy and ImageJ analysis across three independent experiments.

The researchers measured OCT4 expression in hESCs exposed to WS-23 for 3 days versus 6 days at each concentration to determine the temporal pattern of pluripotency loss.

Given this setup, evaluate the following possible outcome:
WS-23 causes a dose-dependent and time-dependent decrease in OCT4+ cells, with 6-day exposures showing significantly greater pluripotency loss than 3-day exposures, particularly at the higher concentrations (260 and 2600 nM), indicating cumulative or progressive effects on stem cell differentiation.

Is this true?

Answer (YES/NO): NO